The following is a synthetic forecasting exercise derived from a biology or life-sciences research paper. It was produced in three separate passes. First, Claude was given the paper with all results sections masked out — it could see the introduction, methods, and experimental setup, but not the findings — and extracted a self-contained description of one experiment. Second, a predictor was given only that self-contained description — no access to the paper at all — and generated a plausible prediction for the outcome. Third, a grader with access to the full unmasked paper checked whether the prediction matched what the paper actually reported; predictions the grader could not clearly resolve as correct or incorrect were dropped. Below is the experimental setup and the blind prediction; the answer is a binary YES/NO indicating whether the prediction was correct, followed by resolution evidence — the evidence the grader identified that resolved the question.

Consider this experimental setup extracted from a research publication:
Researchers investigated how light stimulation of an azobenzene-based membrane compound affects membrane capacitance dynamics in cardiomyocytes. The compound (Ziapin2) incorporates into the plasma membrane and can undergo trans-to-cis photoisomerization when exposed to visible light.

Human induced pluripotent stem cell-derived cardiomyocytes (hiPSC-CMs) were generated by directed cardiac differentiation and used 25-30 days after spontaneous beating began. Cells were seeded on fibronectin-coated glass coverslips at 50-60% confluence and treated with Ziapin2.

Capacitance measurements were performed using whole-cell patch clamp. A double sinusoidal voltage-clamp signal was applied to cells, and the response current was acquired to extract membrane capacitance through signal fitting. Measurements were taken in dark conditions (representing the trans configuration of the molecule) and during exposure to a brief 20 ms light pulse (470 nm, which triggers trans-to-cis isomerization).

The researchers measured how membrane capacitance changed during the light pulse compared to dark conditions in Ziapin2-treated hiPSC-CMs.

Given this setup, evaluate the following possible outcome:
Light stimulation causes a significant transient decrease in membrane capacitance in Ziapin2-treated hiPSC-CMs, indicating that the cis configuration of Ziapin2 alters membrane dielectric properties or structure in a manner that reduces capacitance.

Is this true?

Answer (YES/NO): NO